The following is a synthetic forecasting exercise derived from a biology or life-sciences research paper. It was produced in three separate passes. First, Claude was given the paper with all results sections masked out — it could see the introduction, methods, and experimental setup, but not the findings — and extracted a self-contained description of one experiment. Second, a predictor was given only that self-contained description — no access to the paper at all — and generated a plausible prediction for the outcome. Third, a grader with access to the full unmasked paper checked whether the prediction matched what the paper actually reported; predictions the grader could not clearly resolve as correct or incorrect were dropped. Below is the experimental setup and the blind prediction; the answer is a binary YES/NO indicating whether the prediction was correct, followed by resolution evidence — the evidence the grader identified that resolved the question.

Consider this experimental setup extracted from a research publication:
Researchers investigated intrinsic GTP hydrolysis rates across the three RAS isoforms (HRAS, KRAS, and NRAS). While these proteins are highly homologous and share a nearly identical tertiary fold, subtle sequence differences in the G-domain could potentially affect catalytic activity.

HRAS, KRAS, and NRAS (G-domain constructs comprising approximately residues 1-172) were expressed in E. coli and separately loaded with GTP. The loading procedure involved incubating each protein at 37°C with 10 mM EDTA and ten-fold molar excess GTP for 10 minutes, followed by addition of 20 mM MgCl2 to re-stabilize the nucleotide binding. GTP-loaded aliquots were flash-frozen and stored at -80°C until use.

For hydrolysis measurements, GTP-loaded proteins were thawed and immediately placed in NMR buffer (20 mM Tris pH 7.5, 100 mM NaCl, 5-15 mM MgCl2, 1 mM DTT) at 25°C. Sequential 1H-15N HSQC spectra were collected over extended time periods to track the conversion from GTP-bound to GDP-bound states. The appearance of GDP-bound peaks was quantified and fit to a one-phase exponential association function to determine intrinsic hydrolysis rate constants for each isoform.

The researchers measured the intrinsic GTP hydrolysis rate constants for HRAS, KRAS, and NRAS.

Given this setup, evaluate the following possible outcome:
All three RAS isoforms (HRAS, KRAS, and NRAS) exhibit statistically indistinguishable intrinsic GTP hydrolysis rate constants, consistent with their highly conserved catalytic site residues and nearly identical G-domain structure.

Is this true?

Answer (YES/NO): YES